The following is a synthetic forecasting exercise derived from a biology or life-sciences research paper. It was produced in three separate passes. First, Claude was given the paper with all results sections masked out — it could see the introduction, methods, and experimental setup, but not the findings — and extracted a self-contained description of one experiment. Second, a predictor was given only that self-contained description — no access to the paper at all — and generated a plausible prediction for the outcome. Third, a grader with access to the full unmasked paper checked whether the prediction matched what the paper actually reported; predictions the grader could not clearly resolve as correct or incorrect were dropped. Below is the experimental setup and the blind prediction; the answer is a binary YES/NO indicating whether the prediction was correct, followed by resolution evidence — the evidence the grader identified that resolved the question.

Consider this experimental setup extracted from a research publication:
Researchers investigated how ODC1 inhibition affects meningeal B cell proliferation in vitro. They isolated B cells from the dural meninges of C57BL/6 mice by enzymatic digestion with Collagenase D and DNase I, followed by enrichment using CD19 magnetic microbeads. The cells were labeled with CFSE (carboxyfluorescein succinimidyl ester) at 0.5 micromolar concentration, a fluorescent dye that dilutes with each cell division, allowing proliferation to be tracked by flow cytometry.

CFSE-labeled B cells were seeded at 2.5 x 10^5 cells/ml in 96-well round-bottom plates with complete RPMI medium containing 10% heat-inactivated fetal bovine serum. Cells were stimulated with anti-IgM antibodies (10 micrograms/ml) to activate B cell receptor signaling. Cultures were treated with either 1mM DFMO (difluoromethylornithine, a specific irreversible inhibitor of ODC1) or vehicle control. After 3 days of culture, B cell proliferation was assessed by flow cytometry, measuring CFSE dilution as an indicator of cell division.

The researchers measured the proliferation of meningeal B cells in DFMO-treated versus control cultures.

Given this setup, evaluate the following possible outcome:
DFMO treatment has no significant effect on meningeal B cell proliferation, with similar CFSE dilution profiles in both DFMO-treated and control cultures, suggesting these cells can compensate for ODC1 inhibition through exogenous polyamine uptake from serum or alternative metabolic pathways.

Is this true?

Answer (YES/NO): NO